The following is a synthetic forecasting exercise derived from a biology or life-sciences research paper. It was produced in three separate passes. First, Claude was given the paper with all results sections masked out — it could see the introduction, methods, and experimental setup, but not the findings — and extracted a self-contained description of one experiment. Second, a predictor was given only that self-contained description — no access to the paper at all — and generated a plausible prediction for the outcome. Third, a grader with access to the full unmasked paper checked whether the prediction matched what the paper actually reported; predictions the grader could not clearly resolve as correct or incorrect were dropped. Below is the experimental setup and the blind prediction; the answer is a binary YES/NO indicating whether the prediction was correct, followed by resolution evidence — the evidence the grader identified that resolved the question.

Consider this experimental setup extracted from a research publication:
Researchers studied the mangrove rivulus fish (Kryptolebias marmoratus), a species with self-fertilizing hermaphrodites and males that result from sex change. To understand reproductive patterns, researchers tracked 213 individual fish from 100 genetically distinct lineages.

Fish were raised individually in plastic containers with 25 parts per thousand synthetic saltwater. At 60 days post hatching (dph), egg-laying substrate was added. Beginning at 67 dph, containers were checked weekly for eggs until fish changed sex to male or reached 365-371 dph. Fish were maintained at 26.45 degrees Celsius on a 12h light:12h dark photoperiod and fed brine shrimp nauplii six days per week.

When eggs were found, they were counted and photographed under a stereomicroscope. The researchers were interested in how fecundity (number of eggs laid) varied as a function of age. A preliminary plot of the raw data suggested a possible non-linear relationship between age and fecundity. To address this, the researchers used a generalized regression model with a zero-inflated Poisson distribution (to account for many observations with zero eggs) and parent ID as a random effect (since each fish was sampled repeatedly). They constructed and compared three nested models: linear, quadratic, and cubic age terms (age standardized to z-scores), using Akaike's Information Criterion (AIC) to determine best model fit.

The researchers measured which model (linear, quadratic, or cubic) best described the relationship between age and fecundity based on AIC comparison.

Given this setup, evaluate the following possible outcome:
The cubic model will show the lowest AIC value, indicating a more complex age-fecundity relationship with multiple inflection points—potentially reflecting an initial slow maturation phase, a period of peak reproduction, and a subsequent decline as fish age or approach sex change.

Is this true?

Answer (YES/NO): YES